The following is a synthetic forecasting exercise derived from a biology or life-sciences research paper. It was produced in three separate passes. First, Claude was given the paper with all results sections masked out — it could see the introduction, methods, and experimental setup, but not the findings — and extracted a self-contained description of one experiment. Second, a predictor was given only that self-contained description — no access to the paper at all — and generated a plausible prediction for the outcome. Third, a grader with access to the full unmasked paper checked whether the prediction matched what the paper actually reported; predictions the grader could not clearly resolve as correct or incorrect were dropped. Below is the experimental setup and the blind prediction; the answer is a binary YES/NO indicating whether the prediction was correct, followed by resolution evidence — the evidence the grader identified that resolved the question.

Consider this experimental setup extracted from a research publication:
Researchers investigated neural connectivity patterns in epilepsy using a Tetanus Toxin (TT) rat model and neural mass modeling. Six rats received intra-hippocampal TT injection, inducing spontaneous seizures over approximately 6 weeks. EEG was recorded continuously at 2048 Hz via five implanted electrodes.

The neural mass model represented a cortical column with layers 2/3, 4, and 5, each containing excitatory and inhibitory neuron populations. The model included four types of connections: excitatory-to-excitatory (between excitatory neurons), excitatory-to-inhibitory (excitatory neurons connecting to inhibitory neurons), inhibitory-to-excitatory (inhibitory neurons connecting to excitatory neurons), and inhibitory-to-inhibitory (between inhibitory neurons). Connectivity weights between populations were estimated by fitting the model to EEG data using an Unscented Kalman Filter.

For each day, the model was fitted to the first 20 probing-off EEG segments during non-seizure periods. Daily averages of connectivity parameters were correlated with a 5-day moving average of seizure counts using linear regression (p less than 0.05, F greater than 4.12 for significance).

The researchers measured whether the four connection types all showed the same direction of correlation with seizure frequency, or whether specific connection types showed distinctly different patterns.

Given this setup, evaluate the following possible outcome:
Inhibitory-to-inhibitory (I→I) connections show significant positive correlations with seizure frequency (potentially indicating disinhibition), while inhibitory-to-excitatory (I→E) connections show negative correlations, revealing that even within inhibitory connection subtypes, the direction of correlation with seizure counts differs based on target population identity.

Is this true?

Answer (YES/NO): NO